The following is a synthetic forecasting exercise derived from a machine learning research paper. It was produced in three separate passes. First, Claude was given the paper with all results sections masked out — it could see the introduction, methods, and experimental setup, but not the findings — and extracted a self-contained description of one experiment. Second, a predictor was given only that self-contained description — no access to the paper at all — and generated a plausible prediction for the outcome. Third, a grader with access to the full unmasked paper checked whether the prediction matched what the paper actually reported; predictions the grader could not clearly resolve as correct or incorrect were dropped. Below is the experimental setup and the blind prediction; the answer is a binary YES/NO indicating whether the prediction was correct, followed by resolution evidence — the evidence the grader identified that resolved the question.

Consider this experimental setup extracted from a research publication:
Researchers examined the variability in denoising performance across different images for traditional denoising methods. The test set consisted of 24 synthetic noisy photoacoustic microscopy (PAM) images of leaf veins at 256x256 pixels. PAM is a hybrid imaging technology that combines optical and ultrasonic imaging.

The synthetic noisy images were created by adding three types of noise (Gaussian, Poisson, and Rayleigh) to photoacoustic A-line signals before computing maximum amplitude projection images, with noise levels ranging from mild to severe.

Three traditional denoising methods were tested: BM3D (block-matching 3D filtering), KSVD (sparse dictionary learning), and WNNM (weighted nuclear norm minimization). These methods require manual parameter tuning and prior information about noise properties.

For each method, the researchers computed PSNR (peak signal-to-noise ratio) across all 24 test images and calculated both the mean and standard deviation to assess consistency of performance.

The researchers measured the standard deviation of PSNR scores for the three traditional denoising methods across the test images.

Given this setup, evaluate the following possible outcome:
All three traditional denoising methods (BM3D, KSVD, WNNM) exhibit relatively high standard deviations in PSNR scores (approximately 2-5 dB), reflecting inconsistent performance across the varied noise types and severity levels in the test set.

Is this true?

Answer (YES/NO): YES